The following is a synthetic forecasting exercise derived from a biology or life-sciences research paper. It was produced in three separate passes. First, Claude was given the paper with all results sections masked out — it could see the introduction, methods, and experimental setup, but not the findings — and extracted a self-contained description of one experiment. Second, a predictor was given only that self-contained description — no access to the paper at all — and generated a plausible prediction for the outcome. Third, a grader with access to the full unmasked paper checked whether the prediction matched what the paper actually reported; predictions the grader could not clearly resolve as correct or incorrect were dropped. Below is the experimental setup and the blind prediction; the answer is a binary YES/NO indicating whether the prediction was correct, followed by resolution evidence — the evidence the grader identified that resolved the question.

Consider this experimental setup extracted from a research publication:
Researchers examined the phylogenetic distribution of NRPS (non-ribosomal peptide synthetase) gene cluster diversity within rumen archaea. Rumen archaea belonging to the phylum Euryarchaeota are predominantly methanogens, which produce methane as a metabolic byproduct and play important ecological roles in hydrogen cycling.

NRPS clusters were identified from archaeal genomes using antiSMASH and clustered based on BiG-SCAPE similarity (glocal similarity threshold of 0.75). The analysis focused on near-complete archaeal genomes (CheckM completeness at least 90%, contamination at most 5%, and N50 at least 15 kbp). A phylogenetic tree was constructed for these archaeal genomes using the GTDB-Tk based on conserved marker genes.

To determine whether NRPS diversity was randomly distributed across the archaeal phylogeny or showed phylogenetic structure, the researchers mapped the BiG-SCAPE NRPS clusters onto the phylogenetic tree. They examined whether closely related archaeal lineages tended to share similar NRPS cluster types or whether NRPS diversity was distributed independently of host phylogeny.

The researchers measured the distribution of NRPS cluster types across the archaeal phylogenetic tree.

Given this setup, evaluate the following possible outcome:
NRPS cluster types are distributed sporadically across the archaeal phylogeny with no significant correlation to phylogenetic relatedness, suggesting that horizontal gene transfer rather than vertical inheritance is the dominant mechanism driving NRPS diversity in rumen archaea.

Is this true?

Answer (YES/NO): NO